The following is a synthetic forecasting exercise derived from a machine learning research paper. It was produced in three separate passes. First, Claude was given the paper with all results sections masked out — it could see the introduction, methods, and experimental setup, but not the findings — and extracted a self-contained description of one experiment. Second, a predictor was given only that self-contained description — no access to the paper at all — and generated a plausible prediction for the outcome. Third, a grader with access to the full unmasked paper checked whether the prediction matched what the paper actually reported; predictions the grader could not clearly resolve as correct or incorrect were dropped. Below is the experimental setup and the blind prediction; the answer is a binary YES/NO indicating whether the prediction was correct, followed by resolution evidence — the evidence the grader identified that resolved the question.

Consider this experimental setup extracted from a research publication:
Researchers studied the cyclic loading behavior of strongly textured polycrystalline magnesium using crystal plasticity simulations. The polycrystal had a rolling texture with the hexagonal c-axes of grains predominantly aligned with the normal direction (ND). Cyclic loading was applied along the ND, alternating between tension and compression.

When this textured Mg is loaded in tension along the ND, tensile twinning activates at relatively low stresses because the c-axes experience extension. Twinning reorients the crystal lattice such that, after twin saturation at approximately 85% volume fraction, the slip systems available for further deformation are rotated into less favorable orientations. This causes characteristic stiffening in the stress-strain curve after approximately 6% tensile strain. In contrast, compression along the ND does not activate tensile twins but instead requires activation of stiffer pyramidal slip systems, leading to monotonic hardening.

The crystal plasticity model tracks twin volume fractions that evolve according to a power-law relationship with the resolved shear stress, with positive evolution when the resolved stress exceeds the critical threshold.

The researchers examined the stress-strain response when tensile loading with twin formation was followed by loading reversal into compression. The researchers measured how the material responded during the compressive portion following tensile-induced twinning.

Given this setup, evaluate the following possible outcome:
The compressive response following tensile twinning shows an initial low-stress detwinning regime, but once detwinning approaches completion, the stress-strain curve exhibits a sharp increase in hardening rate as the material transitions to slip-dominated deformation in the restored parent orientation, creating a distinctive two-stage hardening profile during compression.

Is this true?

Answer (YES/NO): NO